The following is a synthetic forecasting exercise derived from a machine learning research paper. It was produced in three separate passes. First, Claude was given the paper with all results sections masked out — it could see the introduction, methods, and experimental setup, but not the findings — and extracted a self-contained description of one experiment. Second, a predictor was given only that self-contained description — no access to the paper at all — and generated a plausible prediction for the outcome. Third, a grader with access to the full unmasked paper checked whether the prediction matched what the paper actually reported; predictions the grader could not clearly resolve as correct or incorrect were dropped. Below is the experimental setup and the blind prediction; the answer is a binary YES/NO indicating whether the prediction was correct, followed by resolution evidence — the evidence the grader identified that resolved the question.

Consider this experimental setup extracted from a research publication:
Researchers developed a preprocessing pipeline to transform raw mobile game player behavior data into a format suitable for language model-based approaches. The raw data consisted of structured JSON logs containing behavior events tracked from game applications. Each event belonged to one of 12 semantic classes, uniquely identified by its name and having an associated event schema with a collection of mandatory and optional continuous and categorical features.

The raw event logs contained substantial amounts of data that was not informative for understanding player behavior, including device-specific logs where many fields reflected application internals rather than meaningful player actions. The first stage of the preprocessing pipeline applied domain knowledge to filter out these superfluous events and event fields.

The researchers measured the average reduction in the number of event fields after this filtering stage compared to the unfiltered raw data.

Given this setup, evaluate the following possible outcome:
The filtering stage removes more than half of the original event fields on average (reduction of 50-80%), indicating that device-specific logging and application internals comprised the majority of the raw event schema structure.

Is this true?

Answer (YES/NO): NO